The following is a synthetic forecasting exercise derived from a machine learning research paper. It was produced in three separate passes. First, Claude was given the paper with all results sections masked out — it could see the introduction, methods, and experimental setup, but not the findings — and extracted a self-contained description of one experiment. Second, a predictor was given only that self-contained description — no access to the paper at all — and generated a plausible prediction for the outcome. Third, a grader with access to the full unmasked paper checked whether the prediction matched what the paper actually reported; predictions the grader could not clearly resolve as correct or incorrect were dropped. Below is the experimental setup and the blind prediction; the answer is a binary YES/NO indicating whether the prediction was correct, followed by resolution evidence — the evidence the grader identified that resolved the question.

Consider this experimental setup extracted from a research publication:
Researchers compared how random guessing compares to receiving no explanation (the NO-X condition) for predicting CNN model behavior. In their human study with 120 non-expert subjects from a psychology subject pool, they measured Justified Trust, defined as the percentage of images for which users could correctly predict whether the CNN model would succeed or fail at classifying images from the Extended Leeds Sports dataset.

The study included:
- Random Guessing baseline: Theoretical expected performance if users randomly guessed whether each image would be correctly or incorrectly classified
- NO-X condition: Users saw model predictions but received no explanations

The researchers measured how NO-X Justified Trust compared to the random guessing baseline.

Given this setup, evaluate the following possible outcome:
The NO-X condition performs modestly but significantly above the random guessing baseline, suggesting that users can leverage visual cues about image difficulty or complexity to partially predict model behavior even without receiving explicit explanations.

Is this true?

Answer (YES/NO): YES